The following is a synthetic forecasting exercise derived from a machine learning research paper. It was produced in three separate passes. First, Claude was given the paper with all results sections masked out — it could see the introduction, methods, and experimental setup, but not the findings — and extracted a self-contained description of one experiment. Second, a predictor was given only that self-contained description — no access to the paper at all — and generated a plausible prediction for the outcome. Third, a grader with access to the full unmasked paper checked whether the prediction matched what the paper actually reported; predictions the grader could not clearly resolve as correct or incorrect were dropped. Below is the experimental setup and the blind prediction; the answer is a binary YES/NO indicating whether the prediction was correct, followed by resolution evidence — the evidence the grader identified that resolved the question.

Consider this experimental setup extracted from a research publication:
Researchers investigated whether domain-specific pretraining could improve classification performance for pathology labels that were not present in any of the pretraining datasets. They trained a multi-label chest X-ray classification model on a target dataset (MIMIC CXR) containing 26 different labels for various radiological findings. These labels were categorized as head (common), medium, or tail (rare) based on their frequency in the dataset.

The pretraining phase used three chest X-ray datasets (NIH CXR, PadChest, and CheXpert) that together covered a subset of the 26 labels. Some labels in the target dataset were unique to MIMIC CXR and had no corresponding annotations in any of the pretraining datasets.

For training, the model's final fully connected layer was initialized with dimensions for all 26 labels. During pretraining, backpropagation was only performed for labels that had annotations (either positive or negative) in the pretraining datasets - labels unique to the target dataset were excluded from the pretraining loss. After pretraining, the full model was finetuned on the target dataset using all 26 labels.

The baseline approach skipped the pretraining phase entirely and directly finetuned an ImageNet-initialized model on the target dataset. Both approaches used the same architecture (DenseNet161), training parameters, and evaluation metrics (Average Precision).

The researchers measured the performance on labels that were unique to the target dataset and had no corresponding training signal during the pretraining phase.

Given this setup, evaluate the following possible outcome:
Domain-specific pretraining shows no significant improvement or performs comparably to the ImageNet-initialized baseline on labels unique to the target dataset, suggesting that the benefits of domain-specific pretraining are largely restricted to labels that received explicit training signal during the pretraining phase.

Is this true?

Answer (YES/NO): NO